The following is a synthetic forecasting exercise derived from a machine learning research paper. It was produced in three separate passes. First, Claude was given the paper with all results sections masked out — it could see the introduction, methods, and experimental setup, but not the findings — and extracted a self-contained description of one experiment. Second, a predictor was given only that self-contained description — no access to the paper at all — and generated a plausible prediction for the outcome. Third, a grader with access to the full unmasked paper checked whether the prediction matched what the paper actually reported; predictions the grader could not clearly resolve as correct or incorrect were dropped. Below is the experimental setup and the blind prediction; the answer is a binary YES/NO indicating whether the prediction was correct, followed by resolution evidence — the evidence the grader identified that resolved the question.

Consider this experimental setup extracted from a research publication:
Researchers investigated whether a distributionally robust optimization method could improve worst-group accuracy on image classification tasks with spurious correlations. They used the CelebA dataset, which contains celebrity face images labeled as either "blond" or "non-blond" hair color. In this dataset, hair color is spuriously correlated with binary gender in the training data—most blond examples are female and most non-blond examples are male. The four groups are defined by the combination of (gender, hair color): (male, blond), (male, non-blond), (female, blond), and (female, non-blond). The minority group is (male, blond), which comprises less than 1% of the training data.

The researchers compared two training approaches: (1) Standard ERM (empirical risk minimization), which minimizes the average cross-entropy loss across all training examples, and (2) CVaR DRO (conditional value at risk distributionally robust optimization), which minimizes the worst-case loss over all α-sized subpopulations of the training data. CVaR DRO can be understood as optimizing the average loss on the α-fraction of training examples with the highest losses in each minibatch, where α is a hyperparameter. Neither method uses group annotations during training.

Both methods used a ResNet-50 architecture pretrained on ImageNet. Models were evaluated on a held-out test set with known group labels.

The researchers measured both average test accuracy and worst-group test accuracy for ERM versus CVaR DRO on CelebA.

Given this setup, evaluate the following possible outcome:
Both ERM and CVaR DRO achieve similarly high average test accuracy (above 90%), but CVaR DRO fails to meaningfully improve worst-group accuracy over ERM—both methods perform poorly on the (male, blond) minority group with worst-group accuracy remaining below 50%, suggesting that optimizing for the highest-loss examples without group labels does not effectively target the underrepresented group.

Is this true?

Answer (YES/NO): NO